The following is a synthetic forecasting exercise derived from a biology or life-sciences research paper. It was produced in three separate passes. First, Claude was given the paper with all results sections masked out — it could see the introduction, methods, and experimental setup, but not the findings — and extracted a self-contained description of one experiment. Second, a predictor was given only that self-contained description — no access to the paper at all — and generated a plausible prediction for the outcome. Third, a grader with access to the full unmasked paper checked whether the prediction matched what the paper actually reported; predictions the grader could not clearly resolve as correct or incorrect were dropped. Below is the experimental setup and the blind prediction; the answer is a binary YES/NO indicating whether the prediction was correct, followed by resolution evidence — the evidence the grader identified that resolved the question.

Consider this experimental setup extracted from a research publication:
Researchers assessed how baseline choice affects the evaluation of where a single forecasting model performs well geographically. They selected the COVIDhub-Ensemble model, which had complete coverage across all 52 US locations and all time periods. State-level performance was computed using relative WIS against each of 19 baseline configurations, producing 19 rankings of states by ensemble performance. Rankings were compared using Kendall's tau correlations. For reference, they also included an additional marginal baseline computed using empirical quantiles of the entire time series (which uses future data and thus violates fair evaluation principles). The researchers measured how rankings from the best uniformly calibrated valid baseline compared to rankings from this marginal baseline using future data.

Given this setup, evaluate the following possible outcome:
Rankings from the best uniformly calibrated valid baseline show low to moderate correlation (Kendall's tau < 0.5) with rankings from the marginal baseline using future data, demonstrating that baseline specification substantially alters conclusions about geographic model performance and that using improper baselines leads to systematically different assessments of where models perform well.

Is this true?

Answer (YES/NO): NO